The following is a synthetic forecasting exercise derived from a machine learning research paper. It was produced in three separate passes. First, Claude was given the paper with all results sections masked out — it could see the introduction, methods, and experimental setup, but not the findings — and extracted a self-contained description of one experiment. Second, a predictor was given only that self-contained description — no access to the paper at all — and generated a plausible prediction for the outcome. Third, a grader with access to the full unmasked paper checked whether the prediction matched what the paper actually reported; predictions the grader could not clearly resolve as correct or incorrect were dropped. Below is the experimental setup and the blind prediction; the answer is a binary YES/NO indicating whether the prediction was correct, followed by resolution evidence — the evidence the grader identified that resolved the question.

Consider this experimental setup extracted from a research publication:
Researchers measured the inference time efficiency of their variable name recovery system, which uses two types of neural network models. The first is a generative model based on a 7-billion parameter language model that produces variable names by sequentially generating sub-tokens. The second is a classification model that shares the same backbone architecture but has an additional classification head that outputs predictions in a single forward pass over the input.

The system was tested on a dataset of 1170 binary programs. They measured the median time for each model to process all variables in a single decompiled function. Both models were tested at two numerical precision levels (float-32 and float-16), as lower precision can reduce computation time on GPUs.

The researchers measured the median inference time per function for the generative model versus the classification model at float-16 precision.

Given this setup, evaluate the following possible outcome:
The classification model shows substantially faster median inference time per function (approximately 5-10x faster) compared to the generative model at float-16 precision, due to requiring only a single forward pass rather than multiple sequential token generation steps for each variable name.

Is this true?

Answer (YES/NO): NO